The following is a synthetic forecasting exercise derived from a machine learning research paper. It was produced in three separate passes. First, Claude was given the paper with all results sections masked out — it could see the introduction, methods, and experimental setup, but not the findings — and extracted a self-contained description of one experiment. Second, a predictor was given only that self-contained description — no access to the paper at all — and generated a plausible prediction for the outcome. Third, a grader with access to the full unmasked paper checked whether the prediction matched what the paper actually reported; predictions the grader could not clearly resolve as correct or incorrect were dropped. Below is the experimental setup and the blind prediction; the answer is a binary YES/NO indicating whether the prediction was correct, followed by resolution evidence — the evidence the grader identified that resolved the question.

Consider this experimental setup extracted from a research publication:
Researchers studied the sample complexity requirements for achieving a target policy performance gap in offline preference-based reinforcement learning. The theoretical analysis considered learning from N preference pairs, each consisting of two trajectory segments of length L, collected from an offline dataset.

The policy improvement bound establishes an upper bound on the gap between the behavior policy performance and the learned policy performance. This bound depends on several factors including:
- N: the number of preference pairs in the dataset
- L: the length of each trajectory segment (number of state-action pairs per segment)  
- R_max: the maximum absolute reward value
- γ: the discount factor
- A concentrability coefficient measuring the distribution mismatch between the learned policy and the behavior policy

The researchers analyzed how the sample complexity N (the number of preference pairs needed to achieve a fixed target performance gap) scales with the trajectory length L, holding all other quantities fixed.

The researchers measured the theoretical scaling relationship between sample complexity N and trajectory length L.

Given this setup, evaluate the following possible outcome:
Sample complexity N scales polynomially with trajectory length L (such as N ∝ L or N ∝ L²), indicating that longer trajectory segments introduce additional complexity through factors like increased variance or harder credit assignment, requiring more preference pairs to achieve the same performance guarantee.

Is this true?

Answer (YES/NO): NO